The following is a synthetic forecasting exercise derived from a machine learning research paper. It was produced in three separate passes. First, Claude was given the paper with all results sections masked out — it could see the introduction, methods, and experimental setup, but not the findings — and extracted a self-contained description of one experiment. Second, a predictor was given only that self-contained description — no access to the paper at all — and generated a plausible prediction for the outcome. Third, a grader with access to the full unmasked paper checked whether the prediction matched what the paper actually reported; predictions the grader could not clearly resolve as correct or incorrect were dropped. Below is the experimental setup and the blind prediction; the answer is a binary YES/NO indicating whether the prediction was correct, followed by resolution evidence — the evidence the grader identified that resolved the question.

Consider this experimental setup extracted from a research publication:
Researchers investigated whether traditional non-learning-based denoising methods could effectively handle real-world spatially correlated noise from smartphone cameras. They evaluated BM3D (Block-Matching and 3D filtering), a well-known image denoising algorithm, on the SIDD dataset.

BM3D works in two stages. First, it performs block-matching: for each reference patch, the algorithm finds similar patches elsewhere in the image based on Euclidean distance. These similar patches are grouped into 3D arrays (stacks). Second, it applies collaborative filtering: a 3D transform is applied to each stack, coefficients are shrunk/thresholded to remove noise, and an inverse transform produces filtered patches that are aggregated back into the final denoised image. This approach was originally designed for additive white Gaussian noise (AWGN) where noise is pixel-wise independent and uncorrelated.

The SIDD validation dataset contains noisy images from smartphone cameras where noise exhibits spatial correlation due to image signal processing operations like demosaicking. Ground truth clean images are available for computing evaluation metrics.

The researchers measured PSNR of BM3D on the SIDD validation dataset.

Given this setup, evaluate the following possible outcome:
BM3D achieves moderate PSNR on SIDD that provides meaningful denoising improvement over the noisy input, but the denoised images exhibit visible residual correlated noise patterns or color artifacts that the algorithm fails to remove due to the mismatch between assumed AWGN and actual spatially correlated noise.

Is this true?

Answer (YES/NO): NO